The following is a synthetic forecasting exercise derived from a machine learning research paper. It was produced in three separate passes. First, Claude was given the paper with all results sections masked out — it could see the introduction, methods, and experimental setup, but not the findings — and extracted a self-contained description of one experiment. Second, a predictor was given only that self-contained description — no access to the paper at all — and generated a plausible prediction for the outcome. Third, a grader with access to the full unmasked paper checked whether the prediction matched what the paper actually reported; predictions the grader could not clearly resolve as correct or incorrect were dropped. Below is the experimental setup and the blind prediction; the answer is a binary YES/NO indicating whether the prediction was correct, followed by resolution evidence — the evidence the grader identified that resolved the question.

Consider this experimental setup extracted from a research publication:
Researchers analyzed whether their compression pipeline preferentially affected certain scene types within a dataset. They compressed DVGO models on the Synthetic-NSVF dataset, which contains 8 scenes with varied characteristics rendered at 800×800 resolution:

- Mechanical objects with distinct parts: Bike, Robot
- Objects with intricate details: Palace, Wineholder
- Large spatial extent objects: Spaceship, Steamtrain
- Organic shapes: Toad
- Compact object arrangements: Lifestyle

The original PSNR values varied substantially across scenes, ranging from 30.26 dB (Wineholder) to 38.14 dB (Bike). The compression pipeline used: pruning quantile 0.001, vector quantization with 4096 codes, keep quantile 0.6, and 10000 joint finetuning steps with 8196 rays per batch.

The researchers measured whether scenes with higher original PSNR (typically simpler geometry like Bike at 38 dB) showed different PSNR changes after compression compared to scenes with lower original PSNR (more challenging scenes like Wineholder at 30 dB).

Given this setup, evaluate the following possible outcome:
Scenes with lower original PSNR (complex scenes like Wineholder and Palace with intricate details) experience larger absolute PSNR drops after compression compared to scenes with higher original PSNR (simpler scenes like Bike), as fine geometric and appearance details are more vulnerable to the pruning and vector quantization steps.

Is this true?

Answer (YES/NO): NO